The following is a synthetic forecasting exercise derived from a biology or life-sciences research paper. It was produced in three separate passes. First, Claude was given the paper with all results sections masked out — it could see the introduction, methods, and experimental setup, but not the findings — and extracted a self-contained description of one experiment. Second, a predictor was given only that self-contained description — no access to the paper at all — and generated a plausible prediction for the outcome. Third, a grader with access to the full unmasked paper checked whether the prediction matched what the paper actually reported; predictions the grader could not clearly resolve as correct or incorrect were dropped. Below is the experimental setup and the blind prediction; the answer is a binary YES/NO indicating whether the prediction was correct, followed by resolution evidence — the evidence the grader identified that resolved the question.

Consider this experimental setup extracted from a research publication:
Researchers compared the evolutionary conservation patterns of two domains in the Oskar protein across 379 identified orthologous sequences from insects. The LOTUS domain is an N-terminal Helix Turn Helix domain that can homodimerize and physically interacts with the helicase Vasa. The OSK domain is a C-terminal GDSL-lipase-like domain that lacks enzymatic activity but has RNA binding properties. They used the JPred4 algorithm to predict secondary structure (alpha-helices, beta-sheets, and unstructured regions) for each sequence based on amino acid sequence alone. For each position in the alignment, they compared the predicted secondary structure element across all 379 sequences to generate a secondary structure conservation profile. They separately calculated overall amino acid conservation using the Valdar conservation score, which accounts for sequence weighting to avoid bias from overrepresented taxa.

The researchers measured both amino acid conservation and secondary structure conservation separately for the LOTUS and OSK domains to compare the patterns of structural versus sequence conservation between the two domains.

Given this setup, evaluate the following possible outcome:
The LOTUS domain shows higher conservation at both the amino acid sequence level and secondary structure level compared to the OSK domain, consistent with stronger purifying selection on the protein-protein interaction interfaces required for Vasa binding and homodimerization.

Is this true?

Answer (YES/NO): NO